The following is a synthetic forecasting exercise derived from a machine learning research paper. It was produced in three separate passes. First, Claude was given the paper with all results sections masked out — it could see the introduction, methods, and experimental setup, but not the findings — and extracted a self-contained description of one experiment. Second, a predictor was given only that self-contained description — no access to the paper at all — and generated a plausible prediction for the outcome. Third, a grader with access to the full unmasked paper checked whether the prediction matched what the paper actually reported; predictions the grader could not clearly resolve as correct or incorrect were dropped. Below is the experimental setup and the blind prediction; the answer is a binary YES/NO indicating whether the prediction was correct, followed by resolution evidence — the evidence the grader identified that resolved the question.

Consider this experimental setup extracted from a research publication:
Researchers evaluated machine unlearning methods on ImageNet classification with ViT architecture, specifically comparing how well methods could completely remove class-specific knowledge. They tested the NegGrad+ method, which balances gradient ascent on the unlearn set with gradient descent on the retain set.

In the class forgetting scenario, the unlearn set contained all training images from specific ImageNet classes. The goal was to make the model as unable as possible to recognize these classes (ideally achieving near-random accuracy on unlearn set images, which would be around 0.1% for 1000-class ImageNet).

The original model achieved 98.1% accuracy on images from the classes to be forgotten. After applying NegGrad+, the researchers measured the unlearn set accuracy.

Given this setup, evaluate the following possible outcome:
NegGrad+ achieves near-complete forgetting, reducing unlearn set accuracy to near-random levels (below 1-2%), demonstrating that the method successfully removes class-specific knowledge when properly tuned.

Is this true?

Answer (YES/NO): YES